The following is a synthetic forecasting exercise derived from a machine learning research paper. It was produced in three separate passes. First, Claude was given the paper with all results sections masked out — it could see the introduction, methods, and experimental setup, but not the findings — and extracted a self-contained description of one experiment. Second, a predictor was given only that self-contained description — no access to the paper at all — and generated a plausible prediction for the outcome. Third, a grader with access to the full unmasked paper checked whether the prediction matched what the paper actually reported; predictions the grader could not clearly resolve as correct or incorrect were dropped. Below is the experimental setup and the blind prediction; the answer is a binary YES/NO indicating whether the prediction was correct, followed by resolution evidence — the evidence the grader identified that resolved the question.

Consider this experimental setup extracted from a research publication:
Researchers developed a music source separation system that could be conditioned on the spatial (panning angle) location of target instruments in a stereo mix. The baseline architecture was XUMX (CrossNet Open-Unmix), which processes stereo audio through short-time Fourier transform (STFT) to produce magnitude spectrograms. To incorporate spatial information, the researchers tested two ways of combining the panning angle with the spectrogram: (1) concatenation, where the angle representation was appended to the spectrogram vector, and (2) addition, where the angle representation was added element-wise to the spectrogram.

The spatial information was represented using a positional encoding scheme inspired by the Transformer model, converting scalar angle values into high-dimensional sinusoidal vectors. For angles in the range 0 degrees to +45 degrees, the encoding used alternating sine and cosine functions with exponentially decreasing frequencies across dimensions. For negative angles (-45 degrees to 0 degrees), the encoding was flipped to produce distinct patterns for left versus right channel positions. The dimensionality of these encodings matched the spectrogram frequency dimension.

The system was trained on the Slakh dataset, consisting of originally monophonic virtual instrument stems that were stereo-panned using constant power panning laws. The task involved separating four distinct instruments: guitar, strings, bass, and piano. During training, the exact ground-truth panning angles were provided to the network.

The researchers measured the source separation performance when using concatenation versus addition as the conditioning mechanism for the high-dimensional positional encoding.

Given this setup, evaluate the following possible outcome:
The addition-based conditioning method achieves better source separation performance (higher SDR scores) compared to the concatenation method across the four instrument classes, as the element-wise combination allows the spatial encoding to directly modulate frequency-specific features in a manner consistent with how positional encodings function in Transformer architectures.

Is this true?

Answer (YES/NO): YES